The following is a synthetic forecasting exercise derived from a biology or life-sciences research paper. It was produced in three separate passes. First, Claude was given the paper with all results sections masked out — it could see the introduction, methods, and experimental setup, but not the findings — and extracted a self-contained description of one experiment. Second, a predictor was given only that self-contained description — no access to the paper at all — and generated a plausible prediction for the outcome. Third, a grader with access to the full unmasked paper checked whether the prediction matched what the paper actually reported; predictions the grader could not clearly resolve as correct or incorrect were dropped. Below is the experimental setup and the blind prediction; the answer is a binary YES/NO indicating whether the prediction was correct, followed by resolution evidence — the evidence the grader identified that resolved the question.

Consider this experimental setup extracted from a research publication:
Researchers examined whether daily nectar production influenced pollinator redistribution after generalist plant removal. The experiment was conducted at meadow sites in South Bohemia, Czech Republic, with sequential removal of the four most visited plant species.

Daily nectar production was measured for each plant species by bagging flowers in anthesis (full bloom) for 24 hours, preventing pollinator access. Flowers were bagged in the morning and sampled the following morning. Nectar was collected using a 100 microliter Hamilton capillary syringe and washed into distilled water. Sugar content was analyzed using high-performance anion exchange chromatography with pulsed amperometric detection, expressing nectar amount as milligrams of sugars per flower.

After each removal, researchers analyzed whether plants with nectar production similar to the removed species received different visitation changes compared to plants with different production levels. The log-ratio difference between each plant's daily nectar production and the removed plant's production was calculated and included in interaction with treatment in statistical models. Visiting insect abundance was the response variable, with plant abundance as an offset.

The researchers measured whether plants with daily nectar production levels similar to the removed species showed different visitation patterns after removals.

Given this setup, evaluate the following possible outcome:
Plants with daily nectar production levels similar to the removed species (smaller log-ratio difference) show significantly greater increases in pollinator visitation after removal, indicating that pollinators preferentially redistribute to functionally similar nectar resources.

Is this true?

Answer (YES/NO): NO